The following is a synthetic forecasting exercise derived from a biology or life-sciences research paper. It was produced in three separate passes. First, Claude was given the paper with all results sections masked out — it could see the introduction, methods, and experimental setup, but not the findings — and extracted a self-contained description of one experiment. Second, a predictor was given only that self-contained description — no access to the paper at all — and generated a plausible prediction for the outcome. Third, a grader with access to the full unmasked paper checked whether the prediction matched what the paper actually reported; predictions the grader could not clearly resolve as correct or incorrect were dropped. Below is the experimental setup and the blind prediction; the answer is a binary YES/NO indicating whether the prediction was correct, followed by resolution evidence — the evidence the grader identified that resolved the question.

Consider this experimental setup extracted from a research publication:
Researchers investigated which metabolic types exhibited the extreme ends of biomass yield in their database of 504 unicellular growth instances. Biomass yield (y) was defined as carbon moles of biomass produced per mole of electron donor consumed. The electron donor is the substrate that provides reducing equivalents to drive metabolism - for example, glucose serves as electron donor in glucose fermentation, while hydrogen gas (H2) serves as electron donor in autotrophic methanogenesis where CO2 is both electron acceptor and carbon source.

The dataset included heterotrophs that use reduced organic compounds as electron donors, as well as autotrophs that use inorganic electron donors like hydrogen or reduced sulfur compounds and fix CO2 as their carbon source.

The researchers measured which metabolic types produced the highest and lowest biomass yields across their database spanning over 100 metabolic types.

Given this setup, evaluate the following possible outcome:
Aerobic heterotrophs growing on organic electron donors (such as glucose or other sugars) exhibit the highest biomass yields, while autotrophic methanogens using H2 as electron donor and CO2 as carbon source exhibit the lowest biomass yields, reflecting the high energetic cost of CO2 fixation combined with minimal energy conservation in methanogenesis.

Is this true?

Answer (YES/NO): YES